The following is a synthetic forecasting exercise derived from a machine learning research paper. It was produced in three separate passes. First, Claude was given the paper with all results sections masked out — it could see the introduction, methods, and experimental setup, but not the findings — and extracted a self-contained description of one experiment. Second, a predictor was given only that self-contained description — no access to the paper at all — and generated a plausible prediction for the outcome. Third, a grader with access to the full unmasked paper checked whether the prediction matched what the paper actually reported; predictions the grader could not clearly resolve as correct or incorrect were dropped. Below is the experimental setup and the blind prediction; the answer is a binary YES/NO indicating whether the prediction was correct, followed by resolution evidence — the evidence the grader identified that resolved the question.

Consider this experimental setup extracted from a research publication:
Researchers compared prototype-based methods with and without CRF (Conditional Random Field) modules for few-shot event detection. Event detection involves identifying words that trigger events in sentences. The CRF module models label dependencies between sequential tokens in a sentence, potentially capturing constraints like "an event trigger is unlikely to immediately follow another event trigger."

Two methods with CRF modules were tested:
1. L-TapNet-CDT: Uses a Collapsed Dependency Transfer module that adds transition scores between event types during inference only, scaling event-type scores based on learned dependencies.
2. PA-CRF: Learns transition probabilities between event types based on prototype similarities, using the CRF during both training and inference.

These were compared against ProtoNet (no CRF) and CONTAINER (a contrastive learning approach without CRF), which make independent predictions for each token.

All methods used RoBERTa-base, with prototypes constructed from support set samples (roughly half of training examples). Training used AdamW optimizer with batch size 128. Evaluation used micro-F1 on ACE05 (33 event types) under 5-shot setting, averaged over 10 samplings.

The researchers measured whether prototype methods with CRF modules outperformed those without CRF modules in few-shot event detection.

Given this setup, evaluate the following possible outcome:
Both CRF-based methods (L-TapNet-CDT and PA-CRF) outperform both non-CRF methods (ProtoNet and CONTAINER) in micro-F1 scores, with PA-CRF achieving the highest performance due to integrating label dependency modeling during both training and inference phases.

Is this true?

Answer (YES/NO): NO